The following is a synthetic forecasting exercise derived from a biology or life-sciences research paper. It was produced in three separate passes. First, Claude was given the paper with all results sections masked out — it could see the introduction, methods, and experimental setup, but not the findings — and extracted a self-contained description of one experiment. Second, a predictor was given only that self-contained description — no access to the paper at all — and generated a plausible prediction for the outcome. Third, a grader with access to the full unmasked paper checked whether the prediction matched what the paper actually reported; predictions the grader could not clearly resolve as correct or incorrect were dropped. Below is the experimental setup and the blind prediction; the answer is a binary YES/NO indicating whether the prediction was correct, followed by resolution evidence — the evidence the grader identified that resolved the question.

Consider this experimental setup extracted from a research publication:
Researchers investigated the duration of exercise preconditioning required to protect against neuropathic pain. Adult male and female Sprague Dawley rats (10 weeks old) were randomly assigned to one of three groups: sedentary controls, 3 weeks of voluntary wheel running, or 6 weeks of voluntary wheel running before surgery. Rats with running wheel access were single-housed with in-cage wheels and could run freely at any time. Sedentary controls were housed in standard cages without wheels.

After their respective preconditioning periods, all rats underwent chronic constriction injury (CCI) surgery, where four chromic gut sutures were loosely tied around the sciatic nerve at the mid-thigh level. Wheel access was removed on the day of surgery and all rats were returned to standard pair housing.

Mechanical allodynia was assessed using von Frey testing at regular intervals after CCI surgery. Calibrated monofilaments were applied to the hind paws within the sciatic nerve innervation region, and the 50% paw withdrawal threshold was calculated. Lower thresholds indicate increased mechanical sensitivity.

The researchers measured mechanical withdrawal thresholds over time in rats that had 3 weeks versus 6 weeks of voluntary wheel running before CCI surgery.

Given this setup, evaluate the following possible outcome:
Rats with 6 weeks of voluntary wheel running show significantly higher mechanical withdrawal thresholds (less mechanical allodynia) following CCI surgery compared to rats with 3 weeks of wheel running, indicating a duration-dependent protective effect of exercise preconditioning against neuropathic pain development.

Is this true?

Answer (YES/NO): YES